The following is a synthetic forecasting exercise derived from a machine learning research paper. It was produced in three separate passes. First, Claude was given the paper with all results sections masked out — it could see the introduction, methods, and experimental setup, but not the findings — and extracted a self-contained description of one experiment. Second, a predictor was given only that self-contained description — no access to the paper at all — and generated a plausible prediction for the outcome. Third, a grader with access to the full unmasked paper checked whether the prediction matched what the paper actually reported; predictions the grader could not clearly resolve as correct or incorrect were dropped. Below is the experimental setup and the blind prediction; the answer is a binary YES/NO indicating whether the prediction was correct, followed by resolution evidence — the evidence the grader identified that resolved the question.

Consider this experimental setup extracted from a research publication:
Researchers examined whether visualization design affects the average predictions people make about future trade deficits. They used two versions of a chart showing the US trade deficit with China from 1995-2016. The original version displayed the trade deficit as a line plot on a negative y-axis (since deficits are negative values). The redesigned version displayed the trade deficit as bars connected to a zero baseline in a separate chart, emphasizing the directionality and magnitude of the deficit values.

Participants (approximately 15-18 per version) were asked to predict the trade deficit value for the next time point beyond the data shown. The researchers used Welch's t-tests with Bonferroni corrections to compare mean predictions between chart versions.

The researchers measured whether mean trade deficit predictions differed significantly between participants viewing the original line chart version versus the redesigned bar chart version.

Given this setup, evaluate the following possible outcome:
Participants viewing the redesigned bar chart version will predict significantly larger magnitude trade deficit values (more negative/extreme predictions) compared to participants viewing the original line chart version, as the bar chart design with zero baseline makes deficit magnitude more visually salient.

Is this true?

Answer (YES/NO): YES